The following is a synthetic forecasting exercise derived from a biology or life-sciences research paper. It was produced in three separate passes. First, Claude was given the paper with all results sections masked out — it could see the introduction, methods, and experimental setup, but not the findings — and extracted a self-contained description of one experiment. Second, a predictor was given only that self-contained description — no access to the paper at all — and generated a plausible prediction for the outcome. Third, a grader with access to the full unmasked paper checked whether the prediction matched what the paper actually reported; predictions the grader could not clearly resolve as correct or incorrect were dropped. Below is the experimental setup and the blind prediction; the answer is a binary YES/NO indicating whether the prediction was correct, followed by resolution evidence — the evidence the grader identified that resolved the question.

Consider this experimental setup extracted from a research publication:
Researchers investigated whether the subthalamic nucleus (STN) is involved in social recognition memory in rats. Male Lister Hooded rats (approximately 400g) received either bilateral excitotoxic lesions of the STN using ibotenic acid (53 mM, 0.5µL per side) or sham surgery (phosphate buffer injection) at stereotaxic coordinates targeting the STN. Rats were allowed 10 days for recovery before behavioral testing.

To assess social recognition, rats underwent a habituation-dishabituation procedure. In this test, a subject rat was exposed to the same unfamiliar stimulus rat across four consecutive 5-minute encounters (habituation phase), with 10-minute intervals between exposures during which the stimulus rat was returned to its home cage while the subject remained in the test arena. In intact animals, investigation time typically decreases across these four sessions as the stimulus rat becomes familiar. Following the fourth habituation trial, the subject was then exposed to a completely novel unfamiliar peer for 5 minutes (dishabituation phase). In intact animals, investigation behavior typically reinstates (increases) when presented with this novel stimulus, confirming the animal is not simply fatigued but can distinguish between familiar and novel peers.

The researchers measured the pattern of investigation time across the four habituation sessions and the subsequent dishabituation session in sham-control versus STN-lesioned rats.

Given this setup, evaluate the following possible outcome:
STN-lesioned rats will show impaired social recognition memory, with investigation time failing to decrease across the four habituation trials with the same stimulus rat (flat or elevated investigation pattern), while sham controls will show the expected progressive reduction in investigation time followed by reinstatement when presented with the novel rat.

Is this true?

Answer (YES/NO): YES